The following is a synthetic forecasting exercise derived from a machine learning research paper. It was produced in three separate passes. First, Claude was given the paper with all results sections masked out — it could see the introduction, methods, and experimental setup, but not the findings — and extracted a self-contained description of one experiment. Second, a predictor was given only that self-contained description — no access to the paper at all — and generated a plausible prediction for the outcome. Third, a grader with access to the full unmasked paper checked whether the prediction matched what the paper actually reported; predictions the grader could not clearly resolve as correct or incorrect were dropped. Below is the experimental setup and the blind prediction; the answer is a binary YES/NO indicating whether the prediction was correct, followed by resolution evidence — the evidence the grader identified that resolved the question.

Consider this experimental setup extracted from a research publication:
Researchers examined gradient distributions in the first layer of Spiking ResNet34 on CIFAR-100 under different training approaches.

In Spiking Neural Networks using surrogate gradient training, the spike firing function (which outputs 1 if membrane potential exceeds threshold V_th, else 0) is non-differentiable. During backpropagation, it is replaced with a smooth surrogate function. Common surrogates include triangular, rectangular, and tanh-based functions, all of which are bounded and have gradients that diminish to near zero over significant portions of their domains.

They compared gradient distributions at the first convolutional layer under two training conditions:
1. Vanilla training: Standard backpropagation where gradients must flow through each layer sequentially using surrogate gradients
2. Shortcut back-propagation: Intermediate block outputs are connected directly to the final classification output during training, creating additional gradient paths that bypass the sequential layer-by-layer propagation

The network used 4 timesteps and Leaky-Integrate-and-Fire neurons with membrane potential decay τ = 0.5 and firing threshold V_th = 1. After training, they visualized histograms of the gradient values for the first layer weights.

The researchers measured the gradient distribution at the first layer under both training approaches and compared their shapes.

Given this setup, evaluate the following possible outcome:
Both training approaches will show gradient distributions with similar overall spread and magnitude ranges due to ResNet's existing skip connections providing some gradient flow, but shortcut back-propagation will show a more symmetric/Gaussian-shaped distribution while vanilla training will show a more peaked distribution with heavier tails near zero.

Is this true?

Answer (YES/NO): NO